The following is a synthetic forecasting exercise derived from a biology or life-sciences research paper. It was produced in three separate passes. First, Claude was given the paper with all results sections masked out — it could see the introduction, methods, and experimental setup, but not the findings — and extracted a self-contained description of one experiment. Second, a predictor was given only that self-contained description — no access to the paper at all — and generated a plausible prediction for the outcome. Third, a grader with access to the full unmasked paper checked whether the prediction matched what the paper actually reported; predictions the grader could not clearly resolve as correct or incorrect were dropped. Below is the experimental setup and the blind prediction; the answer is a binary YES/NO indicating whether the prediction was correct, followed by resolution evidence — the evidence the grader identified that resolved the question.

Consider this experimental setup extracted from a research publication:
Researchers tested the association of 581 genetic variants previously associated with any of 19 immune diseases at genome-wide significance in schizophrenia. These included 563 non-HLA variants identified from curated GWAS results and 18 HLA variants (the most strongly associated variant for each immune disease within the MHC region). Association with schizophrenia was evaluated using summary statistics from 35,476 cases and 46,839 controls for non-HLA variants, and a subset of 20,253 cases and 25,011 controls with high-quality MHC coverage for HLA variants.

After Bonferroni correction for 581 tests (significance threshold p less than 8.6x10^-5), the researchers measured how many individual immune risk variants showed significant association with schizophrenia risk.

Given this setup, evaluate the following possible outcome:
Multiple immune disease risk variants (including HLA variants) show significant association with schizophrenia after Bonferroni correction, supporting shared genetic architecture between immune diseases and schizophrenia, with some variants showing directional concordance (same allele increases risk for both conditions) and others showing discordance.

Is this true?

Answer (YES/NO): YES